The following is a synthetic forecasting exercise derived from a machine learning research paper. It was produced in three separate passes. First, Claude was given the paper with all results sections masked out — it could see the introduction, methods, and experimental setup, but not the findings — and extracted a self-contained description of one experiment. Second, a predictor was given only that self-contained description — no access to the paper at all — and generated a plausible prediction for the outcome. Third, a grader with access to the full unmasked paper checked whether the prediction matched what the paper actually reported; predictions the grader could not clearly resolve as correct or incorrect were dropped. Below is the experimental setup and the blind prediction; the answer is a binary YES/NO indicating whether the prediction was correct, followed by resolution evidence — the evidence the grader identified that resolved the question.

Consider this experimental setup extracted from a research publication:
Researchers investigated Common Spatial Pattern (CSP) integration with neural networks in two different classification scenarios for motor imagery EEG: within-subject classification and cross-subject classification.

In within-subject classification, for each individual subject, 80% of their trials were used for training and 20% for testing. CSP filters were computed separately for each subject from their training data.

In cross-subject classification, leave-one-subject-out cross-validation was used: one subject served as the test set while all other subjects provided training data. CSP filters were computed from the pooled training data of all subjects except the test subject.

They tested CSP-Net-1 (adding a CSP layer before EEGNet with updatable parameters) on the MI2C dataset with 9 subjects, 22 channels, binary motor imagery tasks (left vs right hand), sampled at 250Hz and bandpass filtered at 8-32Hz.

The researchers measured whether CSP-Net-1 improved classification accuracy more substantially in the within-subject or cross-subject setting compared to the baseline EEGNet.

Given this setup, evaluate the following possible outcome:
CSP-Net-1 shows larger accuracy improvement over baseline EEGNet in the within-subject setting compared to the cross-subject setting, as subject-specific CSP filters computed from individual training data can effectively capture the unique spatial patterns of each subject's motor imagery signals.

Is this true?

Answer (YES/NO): YES